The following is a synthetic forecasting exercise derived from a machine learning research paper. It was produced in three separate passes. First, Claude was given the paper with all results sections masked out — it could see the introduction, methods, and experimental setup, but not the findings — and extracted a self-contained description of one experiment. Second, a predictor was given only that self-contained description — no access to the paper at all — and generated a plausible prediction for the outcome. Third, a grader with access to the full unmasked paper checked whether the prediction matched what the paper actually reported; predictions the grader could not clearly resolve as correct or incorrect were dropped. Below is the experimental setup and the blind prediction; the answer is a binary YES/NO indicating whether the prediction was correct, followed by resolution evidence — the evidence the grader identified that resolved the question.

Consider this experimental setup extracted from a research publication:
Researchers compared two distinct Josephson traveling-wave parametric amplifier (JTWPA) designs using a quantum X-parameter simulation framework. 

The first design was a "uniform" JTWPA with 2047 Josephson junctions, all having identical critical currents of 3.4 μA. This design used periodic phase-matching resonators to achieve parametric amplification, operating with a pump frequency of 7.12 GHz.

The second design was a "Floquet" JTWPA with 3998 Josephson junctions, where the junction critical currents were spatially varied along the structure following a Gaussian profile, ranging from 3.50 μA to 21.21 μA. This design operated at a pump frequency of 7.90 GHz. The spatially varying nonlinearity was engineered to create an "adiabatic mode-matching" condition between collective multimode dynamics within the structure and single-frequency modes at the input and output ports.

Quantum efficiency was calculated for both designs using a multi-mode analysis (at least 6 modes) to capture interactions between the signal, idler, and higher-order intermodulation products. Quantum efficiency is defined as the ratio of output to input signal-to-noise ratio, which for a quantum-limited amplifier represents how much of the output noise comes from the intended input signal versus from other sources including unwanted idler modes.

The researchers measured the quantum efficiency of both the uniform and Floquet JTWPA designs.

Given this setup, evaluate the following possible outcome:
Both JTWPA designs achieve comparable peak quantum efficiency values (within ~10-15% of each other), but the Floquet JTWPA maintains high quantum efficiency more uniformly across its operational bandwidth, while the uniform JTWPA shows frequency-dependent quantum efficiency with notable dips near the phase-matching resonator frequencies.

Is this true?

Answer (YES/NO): NO